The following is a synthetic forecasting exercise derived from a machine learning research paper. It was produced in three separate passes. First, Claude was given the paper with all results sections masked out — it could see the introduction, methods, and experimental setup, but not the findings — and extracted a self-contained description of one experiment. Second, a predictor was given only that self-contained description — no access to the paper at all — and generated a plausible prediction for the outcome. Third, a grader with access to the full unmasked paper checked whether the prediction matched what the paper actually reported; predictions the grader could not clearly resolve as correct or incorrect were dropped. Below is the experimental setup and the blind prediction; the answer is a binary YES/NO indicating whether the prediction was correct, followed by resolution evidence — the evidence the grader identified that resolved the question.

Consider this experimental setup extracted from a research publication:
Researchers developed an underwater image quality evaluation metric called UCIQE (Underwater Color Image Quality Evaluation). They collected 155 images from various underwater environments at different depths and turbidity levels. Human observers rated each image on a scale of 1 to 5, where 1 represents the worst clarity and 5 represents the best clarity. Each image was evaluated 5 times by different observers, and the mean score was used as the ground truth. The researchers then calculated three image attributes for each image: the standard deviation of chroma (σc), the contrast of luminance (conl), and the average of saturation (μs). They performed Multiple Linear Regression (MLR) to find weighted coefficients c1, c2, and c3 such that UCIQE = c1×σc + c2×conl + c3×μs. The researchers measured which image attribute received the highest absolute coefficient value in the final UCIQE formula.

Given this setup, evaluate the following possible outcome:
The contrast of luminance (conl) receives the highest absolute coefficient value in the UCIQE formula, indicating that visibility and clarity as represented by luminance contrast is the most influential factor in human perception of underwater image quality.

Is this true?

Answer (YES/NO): NO